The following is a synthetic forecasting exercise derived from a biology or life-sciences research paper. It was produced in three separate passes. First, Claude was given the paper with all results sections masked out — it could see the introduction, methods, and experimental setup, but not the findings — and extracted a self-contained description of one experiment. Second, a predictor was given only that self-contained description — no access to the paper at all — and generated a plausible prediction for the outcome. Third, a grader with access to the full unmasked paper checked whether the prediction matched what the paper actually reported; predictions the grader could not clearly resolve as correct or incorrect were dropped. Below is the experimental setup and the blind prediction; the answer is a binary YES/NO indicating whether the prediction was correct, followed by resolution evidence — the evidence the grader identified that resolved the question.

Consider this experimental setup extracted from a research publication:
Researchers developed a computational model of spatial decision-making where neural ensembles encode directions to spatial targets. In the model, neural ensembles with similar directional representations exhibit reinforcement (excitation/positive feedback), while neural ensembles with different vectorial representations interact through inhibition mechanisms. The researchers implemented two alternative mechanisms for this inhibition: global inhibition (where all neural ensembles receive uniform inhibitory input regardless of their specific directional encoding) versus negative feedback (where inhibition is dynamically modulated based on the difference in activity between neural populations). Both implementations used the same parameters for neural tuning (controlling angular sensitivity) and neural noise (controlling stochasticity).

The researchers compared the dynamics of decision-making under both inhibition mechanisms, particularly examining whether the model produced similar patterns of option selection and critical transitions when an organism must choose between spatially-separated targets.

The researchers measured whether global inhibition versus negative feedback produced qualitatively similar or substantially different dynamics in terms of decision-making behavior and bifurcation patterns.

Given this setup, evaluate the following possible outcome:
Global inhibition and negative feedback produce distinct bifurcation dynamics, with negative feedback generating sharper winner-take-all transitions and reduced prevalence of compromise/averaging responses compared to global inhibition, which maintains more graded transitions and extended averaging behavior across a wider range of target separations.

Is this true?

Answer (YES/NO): NO